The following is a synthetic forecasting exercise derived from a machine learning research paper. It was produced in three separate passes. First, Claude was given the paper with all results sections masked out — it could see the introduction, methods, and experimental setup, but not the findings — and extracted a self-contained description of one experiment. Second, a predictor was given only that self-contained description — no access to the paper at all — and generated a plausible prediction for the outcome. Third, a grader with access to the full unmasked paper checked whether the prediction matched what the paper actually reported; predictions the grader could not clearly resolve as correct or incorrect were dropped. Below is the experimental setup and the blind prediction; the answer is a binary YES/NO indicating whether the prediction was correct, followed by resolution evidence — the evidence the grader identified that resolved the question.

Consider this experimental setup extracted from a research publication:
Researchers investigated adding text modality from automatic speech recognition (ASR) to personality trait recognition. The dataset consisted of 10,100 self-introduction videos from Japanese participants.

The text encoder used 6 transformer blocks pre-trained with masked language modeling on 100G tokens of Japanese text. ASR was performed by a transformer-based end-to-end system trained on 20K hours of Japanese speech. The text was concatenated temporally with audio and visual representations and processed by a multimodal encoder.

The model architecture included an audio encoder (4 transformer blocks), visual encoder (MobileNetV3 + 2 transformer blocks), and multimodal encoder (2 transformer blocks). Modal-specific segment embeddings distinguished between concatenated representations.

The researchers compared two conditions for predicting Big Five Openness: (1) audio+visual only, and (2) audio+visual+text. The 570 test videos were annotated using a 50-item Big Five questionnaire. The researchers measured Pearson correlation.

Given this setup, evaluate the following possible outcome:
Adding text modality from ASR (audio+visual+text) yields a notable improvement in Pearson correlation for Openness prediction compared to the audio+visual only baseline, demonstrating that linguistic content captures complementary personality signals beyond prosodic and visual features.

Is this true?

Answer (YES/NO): YES